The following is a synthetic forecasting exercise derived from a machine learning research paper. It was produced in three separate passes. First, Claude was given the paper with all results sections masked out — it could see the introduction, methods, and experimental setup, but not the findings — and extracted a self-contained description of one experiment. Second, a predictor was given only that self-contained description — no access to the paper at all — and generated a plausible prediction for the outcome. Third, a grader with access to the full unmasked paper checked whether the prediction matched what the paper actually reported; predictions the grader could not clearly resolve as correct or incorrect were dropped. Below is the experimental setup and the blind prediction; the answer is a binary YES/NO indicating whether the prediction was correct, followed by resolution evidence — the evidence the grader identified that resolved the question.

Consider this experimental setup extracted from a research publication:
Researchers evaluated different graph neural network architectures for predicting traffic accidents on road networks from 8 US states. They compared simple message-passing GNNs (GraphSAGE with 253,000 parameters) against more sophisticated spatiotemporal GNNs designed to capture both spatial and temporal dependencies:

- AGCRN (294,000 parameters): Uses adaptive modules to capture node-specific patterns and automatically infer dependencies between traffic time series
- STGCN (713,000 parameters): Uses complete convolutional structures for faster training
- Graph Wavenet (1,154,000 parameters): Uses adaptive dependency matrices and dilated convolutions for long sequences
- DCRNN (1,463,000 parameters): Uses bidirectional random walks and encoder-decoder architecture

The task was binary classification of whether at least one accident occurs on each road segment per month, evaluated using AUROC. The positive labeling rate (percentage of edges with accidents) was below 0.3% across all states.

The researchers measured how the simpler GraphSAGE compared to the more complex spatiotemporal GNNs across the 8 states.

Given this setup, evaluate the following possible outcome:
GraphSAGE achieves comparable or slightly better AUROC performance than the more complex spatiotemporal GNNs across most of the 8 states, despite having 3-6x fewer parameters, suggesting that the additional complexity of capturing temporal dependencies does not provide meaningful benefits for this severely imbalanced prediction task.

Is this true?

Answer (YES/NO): YES